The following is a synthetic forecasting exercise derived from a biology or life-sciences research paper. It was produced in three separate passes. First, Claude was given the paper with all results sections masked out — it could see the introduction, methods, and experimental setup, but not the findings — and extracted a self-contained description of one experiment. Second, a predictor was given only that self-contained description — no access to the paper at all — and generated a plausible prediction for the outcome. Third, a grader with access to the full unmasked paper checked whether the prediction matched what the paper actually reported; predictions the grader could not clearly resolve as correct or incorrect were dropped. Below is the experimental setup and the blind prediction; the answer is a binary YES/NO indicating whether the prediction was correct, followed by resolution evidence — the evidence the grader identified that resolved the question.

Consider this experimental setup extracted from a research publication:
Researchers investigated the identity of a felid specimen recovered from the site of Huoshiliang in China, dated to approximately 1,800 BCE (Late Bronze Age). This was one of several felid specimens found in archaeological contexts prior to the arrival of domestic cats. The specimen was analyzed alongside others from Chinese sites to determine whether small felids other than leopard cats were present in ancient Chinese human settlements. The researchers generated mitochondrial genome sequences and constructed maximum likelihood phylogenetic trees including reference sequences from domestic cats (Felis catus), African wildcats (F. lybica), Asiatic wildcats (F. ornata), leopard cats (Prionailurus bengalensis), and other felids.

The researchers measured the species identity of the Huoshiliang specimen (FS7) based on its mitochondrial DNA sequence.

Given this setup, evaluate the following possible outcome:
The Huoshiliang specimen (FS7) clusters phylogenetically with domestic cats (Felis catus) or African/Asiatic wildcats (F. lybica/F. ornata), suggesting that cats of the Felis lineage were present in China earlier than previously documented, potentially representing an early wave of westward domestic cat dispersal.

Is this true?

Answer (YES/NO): NO